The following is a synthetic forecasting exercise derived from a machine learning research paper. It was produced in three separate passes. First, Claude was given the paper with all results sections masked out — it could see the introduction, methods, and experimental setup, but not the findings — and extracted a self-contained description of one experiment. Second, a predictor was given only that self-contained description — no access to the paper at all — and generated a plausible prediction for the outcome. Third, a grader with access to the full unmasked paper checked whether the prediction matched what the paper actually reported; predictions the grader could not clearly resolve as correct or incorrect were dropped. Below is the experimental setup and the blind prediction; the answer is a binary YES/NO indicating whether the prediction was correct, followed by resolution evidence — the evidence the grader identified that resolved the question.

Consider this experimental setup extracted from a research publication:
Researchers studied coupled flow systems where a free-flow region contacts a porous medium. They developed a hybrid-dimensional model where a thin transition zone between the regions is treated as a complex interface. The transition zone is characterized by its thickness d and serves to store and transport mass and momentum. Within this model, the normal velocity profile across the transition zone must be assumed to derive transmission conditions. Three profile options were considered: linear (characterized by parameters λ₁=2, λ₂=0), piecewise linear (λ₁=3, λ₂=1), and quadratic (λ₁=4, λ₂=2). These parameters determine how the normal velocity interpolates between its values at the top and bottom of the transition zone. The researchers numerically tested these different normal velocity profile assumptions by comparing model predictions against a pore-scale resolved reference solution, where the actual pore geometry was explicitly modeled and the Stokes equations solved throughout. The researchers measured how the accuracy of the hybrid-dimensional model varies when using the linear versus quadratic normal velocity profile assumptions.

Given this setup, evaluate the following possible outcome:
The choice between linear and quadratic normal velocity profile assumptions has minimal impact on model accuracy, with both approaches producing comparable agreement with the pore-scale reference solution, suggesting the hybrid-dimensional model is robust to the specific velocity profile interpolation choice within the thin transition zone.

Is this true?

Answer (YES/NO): NO